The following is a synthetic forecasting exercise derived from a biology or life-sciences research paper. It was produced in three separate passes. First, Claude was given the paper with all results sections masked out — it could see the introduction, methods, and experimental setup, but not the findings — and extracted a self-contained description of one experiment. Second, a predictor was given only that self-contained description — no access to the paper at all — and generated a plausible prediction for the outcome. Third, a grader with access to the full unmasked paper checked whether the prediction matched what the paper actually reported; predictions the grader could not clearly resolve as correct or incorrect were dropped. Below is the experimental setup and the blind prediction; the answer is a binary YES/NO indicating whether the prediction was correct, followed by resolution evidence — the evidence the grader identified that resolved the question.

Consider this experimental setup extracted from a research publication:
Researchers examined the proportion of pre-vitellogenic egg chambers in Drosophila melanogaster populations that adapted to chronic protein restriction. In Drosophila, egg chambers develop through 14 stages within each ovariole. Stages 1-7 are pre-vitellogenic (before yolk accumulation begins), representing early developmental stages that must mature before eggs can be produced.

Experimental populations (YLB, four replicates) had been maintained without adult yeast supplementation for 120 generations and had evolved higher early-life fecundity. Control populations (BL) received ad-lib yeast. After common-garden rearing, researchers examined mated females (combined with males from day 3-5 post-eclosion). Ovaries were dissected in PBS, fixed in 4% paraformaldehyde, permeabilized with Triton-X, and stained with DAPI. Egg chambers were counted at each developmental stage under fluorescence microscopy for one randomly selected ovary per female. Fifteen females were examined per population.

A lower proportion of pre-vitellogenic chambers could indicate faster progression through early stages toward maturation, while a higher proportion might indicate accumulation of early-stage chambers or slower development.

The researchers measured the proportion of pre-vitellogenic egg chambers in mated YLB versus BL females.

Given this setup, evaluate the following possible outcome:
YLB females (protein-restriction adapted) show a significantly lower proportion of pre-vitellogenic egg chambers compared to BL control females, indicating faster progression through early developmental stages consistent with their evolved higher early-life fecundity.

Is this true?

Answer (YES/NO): NO